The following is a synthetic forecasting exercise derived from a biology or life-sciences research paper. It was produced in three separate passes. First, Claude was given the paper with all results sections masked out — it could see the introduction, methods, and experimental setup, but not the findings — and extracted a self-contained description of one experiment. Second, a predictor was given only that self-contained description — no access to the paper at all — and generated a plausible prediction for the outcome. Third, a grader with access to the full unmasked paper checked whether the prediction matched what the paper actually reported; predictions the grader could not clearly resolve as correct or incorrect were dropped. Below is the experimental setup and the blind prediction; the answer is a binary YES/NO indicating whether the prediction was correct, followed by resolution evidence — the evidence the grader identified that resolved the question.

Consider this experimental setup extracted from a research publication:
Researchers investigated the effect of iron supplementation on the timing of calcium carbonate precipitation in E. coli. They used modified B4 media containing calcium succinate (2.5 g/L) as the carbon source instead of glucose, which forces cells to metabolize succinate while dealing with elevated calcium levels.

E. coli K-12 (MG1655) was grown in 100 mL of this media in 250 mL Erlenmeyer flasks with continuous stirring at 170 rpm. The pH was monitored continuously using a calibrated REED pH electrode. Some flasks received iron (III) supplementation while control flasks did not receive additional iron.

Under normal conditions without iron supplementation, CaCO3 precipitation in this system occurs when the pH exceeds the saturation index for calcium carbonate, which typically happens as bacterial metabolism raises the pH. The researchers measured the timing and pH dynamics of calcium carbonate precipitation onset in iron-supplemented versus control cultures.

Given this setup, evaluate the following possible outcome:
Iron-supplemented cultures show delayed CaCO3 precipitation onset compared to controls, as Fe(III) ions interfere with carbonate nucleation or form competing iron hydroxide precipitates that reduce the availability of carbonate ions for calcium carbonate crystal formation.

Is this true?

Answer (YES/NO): NO